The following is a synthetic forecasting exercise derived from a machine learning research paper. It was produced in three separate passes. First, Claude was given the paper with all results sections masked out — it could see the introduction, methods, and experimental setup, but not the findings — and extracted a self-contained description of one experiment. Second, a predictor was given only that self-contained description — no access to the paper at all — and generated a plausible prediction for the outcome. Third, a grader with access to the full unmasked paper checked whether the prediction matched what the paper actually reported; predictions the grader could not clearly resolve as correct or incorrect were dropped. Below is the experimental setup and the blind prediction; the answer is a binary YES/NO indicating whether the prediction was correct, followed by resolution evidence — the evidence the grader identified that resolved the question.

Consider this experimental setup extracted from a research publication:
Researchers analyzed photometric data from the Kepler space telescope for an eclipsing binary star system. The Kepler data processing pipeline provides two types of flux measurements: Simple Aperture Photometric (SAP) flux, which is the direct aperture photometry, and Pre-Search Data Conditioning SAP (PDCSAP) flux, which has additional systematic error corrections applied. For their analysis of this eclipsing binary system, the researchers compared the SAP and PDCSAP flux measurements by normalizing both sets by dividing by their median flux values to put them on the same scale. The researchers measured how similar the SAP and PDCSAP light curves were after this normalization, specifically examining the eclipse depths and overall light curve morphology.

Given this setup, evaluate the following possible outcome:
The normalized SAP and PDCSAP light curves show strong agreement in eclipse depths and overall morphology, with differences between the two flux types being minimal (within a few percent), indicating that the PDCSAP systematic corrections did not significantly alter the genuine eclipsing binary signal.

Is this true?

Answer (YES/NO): YES